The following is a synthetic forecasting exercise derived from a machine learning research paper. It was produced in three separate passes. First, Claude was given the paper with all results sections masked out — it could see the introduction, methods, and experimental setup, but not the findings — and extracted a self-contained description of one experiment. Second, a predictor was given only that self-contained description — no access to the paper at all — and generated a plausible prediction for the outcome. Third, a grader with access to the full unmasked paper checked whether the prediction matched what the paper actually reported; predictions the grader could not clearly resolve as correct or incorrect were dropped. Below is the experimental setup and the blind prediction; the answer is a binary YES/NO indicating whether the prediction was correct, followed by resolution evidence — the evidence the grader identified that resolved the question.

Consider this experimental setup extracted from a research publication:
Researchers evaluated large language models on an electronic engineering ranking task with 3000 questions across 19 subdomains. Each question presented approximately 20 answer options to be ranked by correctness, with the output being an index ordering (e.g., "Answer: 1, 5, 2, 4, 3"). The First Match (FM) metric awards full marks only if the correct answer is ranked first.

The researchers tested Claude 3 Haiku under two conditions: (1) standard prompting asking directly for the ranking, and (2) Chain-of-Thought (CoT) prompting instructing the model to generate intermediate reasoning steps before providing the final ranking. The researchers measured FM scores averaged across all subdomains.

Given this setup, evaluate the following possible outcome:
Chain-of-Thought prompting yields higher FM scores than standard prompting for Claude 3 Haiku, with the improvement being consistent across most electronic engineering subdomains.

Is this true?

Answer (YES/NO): NO